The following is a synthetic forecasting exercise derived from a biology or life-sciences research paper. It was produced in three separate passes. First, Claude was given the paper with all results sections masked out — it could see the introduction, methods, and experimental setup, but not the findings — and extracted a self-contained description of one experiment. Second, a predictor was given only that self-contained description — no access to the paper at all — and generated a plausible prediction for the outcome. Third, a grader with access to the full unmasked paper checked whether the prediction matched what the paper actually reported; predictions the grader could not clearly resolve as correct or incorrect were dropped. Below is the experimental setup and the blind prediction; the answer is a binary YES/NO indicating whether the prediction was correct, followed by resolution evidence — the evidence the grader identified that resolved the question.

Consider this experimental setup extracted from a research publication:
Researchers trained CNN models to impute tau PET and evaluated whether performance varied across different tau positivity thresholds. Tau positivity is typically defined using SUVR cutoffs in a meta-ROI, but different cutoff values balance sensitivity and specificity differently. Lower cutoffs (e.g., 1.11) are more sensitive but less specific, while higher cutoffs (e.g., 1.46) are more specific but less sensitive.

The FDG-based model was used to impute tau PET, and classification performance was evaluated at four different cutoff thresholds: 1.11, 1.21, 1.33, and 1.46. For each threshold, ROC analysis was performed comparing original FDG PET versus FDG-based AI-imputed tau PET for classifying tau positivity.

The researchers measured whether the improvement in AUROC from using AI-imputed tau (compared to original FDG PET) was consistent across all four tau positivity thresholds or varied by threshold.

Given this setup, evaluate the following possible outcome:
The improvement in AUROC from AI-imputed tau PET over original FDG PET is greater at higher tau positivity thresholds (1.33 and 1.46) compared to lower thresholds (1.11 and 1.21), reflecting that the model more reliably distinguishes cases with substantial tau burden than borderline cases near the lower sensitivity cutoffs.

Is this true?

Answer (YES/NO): YES